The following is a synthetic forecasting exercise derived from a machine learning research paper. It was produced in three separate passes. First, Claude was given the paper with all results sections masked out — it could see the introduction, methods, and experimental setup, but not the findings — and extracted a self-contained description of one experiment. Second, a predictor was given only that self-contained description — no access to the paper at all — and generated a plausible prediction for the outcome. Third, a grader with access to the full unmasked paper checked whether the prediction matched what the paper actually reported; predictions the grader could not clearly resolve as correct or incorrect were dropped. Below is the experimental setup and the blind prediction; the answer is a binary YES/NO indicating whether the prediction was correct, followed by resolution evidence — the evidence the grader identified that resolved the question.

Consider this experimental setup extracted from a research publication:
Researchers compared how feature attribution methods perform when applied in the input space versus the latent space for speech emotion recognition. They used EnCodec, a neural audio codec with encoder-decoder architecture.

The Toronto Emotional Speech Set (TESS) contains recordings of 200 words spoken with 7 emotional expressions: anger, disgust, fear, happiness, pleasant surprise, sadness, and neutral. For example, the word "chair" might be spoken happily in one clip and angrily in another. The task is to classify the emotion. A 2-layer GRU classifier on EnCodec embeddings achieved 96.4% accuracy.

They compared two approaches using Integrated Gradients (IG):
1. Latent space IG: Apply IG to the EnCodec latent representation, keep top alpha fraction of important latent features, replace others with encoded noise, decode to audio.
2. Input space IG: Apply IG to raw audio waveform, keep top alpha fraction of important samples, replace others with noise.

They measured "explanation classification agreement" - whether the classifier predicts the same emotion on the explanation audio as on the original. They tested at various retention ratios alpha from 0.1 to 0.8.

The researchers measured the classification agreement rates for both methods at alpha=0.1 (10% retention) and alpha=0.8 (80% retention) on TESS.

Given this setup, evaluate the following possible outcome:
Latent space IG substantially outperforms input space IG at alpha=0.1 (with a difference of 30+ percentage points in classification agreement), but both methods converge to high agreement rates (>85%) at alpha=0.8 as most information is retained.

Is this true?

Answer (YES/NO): NO